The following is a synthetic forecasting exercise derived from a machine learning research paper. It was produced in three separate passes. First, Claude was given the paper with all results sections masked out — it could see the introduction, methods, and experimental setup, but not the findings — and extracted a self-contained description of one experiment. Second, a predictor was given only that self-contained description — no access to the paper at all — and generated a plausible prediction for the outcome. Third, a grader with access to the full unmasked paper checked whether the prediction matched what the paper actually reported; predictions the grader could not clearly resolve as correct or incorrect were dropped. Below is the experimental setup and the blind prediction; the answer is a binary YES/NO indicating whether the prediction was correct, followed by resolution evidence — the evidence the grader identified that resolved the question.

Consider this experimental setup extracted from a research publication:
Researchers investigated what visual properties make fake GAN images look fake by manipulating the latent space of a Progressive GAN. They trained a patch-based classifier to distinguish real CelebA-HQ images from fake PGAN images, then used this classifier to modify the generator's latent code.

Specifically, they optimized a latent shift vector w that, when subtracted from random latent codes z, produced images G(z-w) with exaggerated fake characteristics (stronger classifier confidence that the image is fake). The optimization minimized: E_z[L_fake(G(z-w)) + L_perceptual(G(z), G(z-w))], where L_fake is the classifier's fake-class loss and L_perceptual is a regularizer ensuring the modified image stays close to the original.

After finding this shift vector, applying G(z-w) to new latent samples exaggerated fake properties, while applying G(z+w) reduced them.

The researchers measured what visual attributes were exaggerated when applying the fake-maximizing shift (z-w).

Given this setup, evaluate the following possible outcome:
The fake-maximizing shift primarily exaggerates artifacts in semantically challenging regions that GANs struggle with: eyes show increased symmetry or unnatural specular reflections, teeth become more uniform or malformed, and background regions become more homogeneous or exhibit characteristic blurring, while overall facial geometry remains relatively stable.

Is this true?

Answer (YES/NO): NO